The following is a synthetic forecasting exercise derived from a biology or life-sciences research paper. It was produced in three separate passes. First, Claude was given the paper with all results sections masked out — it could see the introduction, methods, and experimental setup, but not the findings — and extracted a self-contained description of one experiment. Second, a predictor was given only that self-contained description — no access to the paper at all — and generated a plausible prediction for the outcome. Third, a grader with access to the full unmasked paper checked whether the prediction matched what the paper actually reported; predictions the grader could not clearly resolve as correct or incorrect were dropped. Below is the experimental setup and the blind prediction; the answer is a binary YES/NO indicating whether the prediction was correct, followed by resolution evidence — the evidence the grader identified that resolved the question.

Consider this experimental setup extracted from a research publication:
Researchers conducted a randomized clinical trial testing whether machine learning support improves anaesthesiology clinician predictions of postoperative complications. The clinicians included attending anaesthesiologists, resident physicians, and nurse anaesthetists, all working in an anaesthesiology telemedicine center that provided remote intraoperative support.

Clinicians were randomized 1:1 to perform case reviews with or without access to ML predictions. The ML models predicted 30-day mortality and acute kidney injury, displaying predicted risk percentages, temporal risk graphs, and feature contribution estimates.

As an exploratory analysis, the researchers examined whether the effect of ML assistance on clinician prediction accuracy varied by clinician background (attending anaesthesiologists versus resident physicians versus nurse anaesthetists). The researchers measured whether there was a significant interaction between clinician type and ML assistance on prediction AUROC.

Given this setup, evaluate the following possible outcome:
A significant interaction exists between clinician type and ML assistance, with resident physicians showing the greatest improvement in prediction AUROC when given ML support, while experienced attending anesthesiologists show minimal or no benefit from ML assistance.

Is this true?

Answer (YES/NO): NO